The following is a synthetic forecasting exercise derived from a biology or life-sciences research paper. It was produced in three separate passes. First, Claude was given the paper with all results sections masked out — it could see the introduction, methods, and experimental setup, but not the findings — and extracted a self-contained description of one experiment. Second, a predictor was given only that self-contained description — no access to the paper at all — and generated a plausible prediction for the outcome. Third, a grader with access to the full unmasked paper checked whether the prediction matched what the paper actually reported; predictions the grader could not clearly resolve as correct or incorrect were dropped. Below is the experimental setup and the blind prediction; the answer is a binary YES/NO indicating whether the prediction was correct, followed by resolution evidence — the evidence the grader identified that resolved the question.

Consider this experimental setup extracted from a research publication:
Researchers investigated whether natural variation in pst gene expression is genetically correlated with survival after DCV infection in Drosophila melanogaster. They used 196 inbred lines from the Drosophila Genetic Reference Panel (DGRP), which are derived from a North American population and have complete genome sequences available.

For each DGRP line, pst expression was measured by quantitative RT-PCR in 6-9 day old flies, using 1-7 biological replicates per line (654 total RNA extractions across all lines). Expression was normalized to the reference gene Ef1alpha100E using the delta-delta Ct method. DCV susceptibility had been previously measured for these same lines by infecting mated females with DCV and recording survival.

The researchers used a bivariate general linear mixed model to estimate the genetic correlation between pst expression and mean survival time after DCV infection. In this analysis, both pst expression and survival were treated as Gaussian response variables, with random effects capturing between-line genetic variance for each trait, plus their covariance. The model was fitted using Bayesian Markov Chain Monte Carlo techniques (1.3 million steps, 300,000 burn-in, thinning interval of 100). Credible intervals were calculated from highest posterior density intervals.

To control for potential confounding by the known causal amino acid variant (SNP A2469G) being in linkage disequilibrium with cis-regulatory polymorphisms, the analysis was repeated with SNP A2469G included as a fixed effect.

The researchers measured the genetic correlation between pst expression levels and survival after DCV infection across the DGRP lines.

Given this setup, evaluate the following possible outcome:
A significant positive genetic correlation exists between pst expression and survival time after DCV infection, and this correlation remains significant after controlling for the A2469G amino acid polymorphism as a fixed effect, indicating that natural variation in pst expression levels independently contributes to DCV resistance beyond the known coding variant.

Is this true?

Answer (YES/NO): YES